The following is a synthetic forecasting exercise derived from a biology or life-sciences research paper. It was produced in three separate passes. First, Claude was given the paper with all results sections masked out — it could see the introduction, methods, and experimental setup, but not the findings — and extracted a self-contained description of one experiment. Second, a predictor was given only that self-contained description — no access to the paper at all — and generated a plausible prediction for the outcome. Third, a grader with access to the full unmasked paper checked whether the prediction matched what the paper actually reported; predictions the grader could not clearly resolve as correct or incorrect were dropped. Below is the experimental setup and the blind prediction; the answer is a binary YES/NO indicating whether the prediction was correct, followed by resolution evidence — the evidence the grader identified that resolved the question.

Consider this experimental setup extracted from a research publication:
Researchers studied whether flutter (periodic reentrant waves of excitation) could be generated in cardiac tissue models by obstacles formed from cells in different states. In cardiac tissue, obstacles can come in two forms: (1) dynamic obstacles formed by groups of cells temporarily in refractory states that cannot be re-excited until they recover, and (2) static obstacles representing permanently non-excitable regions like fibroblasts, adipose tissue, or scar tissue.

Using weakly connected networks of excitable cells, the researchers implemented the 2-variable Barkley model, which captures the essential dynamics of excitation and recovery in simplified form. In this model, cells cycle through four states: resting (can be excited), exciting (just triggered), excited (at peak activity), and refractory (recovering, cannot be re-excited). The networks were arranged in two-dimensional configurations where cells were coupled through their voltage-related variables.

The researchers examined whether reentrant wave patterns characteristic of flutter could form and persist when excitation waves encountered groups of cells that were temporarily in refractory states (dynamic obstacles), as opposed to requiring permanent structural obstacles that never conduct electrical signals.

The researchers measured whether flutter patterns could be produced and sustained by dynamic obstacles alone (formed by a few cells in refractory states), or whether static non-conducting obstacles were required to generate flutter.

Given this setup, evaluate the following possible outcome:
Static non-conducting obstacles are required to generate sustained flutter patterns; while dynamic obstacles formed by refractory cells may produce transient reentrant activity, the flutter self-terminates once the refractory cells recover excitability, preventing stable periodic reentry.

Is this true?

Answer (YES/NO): NO